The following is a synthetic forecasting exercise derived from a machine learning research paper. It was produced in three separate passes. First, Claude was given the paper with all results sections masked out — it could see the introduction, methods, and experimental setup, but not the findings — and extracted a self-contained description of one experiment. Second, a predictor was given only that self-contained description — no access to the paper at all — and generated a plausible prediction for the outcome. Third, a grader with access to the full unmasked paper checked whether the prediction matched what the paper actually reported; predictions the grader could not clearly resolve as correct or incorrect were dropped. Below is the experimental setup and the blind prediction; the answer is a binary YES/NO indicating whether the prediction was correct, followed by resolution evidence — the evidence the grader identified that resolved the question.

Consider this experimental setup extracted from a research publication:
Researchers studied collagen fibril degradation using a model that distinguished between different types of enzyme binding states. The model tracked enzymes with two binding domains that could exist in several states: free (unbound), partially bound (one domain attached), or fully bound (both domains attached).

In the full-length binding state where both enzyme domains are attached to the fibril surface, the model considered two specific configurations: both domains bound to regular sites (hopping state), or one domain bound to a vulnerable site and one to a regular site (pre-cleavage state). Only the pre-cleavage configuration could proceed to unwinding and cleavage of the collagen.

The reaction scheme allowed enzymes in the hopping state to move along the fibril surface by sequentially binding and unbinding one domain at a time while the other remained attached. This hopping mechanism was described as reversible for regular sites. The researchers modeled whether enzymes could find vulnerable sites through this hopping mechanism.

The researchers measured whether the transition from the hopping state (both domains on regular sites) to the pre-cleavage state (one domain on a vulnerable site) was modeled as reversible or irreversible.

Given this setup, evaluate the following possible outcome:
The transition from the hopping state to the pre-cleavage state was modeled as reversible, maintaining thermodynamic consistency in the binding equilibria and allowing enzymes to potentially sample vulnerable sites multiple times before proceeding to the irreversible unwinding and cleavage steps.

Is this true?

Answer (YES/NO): NO